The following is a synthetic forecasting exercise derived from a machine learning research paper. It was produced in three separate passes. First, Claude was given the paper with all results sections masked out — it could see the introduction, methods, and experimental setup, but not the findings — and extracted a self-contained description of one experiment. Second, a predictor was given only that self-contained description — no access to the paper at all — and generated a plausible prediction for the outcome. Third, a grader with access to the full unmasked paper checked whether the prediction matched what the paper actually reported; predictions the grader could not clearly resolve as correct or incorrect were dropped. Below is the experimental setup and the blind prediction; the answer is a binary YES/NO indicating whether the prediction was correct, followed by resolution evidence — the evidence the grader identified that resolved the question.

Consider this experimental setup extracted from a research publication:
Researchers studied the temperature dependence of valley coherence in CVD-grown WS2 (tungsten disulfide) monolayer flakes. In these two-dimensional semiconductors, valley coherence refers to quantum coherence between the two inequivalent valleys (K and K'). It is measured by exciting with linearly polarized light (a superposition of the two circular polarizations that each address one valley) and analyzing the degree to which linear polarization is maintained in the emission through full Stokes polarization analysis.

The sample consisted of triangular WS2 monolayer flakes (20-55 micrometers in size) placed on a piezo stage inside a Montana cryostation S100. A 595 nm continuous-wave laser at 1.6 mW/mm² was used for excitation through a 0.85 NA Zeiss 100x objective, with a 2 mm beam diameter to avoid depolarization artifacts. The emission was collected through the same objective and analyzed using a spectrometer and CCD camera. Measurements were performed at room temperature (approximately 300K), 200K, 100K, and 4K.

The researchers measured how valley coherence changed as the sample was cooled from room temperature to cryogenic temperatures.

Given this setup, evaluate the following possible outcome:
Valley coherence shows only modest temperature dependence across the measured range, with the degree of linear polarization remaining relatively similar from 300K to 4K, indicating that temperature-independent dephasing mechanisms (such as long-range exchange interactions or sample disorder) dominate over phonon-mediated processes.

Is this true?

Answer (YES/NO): NO